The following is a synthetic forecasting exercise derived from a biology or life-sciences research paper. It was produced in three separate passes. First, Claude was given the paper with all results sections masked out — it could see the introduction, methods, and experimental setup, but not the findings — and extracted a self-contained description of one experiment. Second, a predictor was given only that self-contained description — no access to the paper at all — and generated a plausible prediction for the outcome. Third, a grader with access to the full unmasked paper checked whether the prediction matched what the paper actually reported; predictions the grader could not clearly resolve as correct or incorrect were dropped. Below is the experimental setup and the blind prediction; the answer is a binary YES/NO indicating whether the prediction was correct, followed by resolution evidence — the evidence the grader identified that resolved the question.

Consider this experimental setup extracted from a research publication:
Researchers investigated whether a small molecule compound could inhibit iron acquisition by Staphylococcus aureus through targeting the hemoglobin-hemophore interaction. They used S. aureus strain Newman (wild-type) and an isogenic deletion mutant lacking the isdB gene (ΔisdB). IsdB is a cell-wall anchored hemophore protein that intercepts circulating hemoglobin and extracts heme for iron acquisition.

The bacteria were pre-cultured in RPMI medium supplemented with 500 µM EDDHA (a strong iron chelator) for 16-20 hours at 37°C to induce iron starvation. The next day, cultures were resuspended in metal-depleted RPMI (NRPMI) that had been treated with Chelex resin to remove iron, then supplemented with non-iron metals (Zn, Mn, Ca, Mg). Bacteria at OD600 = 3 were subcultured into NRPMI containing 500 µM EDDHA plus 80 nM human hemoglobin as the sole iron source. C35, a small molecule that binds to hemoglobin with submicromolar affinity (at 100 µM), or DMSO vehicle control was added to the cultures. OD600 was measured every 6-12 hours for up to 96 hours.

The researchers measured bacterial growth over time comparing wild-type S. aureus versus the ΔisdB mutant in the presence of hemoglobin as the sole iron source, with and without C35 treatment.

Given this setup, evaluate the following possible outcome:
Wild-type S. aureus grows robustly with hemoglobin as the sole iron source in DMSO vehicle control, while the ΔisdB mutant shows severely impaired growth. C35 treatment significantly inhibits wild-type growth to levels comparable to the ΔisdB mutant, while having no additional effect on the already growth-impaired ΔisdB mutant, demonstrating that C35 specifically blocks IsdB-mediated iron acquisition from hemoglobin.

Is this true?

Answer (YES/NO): YES